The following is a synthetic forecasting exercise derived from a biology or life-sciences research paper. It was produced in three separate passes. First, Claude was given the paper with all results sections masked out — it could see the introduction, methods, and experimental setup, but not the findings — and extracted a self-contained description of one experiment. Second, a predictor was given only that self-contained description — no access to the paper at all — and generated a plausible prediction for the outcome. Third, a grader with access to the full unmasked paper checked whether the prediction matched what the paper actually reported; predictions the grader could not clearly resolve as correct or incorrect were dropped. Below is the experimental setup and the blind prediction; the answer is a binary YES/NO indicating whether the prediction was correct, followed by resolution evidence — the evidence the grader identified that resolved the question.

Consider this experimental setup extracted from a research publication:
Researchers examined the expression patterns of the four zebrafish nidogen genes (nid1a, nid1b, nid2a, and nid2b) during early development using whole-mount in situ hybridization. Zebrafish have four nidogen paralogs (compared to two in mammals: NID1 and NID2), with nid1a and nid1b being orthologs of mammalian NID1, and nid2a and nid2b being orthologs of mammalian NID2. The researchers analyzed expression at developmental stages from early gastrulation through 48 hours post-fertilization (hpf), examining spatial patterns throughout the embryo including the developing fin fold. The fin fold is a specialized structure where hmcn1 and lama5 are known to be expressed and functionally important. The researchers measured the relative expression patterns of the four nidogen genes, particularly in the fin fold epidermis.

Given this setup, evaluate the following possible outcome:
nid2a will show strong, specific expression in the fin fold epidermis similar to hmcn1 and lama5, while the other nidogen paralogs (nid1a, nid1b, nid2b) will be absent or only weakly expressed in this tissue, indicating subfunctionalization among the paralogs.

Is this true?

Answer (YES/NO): NO